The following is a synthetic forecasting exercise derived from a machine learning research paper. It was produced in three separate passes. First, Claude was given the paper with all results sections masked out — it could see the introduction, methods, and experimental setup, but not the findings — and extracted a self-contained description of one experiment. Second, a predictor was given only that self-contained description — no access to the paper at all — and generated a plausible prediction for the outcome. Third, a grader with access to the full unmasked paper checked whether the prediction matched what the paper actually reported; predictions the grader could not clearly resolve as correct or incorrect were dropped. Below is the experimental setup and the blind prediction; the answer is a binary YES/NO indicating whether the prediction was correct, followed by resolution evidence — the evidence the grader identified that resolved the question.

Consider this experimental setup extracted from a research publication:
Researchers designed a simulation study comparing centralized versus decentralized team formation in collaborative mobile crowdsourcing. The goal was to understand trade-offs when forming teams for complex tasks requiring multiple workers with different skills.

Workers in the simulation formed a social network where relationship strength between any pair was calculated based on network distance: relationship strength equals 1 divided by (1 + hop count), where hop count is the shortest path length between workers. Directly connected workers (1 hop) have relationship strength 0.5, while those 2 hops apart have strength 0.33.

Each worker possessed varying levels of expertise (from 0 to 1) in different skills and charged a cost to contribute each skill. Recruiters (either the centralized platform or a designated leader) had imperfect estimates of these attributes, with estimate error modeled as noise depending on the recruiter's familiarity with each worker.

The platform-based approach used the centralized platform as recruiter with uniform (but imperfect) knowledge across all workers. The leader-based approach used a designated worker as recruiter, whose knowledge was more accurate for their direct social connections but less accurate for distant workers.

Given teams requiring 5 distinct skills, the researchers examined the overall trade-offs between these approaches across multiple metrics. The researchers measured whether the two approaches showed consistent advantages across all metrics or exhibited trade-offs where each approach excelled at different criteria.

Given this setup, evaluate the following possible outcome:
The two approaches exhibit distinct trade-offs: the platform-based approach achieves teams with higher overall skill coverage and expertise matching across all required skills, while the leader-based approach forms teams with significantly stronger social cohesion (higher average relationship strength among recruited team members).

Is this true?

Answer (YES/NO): YES